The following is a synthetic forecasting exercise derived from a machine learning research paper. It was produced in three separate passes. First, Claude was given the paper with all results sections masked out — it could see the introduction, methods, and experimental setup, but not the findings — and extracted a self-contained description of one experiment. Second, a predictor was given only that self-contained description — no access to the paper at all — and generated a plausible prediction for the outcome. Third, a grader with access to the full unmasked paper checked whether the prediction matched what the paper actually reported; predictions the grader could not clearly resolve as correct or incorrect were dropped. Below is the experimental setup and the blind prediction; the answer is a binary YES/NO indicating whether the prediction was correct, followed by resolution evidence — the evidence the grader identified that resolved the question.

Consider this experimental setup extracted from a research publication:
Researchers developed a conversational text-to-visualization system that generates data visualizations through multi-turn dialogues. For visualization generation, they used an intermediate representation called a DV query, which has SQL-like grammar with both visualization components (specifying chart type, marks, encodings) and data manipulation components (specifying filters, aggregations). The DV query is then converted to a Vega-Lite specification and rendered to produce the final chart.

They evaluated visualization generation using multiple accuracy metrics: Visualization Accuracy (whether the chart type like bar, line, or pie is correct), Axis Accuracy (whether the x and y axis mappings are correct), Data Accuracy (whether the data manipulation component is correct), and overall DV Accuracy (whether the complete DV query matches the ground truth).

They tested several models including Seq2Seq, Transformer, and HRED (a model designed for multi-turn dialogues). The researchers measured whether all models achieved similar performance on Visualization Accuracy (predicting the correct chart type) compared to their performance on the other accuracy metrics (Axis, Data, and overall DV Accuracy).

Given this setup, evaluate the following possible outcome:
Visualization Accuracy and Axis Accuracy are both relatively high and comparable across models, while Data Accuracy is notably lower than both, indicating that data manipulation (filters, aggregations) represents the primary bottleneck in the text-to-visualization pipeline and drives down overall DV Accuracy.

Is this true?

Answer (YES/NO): NO